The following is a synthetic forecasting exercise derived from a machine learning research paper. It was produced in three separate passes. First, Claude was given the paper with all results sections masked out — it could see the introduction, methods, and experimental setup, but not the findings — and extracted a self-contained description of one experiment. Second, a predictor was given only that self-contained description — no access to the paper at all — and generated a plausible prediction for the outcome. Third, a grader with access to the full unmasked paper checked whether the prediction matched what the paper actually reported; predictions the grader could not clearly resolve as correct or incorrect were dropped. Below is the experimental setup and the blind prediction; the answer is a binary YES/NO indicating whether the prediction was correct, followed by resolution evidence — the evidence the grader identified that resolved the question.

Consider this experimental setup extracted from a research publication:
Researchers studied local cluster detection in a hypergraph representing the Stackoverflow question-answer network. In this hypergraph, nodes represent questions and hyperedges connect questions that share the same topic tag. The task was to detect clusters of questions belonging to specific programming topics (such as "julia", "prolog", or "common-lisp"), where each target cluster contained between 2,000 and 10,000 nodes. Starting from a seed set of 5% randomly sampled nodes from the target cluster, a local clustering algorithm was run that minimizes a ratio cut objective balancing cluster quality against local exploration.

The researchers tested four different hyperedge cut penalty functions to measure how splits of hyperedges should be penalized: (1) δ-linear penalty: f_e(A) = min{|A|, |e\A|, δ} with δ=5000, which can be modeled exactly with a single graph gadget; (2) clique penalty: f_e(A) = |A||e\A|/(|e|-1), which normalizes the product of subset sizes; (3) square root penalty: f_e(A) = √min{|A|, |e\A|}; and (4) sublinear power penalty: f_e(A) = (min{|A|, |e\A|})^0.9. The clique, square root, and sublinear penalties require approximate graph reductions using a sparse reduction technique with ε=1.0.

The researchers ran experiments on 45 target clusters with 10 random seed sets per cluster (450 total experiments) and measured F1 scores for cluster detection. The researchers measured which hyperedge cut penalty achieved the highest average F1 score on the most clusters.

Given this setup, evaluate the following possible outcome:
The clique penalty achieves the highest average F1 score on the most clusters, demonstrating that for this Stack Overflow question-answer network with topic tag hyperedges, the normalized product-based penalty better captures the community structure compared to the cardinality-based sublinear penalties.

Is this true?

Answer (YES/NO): YES